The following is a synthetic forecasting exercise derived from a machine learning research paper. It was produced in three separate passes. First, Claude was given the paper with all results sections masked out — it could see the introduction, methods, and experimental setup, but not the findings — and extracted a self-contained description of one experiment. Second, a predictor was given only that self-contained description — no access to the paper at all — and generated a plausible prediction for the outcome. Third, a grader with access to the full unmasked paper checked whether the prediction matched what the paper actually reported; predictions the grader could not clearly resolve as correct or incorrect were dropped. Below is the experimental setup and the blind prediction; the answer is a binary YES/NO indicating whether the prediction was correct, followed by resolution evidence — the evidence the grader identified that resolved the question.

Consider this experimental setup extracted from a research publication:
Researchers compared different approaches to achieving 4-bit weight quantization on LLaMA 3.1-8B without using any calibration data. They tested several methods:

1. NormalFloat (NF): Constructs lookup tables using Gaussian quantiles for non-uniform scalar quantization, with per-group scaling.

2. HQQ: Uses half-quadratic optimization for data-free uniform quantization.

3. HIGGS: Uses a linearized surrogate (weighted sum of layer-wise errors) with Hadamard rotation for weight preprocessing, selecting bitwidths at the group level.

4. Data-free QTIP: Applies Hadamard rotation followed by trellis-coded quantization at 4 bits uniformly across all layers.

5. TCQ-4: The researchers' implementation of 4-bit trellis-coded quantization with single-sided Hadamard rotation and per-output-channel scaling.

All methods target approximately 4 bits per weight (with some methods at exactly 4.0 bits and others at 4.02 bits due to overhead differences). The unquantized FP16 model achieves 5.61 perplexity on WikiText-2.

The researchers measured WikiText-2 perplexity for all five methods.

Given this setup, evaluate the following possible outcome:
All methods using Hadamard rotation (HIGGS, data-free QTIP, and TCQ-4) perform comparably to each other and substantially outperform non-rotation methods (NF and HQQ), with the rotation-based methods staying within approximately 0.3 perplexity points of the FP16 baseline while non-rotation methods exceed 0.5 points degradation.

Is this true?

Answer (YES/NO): NO